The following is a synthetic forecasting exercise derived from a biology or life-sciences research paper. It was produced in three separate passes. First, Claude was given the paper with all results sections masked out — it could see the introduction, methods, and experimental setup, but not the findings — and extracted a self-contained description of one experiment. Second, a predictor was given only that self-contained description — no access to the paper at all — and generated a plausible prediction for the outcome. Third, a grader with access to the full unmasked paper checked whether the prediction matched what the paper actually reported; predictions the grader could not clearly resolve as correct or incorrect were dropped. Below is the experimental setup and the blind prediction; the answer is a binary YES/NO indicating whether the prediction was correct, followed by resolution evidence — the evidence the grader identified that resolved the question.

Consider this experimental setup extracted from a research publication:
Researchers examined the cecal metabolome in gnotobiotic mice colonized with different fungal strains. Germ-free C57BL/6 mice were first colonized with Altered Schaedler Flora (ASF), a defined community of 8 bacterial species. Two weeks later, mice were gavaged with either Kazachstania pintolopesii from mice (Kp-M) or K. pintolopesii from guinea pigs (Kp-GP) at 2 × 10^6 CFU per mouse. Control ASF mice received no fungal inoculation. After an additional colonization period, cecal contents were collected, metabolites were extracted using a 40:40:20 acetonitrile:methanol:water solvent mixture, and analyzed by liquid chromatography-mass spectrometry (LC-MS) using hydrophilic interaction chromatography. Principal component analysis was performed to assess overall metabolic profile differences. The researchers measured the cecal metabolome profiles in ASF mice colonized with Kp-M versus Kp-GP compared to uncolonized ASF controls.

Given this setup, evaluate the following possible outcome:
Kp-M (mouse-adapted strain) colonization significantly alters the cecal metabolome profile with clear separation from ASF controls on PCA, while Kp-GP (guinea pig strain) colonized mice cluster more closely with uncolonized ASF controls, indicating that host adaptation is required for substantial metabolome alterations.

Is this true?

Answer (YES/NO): NO